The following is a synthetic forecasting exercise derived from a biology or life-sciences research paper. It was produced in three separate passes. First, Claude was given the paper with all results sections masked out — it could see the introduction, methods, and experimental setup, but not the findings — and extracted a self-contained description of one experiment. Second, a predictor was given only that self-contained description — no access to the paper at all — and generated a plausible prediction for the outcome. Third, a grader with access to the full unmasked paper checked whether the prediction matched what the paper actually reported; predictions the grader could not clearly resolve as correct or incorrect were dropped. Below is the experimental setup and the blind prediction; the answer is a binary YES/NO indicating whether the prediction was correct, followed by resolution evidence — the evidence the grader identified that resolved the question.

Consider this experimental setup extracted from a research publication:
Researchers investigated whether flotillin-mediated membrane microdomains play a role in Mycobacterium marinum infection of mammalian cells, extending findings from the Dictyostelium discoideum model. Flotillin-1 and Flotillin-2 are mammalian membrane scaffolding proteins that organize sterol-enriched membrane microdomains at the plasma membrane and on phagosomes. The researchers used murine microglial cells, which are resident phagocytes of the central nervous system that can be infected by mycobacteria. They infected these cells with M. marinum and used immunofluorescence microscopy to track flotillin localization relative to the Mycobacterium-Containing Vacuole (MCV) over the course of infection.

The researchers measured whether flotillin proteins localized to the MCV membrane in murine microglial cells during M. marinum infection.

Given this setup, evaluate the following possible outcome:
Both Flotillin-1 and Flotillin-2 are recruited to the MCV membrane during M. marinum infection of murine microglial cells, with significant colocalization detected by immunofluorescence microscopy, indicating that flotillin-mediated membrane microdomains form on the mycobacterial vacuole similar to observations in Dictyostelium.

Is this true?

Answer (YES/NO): NO